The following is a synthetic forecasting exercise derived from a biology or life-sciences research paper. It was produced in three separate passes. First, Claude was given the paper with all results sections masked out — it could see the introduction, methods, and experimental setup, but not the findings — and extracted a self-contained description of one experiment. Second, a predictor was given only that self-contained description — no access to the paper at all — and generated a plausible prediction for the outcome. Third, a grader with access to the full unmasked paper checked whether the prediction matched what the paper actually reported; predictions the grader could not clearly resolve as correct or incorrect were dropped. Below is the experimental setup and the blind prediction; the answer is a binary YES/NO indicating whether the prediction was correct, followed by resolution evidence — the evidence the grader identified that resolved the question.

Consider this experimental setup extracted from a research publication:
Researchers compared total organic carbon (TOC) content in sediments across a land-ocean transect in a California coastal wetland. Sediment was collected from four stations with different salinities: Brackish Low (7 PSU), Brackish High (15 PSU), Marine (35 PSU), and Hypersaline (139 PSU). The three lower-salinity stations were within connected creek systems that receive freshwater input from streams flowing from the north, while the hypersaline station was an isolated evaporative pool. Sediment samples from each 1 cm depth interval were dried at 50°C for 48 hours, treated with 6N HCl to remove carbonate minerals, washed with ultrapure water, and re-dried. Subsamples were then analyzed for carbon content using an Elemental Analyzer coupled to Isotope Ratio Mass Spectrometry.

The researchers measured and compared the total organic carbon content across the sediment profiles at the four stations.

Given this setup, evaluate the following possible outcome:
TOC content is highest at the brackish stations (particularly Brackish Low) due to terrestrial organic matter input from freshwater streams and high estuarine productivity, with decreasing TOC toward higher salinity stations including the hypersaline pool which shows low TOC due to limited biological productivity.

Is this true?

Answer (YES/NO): NO